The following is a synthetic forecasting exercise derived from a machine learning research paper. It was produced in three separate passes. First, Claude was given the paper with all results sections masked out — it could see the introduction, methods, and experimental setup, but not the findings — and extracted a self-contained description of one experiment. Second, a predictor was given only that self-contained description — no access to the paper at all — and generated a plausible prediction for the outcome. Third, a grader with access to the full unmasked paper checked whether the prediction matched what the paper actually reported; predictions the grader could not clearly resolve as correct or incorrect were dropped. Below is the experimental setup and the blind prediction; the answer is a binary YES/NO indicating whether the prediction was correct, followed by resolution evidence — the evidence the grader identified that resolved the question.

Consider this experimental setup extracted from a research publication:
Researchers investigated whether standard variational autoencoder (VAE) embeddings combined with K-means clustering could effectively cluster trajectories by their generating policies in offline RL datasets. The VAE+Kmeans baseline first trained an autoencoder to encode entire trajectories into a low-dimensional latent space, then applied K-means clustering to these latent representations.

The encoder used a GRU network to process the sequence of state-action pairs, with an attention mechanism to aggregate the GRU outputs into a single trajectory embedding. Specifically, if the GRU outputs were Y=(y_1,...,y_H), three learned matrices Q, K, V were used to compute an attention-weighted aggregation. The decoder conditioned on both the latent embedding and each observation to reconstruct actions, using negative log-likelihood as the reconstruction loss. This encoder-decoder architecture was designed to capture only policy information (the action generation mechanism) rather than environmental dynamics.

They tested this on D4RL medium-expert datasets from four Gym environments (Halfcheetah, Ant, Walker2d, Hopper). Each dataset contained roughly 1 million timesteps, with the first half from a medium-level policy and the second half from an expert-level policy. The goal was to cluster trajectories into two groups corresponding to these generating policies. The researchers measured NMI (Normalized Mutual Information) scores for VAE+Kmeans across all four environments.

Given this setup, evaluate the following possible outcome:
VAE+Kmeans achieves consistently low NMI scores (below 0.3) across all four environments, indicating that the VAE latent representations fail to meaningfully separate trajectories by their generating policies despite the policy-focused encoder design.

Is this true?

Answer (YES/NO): YES